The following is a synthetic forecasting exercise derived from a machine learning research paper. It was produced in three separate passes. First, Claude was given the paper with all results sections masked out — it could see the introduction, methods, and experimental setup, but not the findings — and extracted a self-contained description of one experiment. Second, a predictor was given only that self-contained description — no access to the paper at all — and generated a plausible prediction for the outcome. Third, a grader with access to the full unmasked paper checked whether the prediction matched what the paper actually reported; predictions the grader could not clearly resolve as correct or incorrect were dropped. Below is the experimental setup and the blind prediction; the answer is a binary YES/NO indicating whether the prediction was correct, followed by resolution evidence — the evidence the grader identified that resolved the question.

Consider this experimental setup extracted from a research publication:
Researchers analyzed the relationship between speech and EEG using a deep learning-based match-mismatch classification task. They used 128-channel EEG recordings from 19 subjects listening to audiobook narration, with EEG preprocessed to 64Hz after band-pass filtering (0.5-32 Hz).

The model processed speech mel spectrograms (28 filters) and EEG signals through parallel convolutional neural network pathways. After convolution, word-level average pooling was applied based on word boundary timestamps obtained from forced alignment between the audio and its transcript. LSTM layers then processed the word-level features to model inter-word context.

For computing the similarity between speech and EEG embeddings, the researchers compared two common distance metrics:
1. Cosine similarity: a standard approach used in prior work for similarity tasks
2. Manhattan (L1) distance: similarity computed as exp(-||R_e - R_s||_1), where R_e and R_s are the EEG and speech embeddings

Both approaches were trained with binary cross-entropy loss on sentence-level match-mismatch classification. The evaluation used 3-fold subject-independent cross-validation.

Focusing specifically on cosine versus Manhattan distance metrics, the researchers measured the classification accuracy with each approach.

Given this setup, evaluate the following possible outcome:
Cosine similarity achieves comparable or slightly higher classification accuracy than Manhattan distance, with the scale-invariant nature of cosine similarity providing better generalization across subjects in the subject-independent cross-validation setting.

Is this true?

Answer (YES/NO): NO